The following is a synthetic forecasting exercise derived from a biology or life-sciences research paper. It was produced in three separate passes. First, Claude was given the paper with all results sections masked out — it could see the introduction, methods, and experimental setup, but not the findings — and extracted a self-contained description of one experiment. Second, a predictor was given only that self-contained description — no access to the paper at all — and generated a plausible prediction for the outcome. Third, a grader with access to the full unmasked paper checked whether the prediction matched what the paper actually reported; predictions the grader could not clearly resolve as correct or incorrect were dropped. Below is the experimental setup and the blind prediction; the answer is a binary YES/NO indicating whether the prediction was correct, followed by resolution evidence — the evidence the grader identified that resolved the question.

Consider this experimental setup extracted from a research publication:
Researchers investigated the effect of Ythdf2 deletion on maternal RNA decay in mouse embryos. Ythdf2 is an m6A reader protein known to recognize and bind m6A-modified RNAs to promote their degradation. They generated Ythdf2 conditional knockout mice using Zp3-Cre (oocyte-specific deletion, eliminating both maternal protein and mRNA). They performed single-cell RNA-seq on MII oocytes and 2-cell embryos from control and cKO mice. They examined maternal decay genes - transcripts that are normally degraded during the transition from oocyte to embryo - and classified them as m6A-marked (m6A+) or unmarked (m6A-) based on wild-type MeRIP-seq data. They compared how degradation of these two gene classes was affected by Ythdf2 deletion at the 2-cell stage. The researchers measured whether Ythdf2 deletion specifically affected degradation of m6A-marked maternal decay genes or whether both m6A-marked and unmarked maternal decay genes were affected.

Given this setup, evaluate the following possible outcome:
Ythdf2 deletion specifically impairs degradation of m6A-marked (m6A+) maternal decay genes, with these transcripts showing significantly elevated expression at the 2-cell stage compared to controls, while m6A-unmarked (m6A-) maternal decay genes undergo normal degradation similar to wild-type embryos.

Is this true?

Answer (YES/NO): NO